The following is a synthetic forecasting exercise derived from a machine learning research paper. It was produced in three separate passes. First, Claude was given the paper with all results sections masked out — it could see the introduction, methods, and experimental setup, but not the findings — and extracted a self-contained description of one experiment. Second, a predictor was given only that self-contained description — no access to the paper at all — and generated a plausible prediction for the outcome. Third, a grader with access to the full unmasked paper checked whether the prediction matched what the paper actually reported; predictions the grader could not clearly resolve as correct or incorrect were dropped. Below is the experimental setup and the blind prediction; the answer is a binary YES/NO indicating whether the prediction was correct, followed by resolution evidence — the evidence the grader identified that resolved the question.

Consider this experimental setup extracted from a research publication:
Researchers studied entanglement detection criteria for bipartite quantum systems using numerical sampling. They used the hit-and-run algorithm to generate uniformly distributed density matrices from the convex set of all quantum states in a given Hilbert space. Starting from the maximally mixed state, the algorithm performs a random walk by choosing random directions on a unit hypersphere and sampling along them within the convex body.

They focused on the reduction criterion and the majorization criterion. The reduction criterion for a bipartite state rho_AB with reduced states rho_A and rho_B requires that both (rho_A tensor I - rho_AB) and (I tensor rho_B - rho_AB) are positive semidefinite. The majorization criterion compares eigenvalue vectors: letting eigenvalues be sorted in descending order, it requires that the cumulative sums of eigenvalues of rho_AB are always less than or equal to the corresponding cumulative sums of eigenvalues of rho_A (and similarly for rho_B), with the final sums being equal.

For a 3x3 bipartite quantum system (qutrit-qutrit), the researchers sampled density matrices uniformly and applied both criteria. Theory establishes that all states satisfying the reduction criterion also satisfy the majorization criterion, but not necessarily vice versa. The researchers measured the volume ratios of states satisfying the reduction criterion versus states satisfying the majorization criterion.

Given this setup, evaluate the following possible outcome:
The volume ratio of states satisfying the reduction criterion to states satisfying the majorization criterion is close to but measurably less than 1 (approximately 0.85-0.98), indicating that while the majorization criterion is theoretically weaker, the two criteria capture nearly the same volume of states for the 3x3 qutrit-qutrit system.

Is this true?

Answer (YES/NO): NO